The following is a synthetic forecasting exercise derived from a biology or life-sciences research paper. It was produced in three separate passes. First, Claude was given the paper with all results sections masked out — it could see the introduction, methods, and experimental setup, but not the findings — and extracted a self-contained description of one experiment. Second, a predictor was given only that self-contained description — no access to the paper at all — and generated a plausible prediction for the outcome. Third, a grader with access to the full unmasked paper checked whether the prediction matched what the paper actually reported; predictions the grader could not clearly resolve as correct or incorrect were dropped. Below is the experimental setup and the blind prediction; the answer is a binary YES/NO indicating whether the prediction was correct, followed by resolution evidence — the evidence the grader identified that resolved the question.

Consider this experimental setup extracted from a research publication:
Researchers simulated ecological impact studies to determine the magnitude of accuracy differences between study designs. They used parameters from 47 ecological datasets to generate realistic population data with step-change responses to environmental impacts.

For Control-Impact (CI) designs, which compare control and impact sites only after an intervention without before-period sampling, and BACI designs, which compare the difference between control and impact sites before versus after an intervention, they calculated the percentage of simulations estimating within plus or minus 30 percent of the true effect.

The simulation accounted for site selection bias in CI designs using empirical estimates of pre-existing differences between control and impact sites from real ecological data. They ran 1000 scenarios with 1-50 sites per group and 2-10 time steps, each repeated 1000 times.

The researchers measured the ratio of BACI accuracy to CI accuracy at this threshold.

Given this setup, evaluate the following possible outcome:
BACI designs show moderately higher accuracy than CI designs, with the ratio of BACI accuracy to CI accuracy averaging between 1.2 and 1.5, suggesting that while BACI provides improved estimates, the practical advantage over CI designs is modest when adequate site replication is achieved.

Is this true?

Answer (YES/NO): NO